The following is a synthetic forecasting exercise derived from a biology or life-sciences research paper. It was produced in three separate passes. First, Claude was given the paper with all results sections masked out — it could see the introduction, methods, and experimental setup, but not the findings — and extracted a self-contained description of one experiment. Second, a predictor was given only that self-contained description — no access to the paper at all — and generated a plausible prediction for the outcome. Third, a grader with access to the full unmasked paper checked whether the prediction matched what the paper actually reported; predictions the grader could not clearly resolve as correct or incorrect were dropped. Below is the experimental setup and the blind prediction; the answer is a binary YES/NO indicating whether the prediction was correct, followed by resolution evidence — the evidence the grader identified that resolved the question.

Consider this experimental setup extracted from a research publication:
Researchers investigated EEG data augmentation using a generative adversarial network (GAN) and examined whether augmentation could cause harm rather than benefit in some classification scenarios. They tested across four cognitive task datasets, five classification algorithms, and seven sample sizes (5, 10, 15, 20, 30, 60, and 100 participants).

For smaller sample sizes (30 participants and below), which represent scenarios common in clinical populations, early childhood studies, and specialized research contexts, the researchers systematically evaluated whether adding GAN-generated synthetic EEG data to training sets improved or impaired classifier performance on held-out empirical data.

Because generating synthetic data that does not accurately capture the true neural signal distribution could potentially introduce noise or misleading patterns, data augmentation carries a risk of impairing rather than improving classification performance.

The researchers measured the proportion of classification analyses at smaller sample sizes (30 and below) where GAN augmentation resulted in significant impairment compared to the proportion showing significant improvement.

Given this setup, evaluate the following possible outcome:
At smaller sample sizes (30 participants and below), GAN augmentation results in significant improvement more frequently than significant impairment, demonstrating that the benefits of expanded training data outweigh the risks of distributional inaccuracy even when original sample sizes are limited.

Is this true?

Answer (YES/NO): YES